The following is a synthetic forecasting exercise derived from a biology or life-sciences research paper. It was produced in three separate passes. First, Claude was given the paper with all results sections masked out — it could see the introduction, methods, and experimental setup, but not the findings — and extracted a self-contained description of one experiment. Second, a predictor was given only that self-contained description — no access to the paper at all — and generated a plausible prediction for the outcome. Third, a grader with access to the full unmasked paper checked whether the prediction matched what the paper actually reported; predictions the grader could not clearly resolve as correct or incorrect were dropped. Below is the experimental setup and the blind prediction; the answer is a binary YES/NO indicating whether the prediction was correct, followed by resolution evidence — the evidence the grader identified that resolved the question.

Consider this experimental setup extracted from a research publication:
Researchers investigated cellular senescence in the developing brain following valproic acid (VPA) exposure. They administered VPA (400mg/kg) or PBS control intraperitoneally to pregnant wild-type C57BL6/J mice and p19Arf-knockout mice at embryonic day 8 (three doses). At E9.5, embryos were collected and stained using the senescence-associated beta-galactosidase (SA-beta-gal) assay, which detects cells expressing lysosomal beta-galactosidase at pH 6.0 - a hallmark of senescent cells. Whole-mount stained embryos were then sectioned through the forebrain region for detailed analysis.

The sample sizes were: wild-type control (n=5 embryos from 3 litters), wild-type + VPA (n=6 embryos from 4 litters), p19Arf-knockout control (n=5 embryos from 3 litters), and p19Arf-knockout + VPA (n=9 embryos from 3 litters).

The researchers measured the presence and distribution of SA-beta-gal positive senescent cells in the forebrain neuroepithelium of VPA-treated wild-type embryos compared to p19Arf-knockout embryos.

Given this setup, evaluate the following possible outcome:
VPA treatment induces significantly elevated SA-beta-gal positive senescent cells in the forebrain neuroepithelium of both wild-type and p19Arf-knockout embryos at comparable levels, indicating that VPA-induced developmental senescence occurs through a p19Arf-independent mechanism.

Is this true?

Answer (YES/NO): NO